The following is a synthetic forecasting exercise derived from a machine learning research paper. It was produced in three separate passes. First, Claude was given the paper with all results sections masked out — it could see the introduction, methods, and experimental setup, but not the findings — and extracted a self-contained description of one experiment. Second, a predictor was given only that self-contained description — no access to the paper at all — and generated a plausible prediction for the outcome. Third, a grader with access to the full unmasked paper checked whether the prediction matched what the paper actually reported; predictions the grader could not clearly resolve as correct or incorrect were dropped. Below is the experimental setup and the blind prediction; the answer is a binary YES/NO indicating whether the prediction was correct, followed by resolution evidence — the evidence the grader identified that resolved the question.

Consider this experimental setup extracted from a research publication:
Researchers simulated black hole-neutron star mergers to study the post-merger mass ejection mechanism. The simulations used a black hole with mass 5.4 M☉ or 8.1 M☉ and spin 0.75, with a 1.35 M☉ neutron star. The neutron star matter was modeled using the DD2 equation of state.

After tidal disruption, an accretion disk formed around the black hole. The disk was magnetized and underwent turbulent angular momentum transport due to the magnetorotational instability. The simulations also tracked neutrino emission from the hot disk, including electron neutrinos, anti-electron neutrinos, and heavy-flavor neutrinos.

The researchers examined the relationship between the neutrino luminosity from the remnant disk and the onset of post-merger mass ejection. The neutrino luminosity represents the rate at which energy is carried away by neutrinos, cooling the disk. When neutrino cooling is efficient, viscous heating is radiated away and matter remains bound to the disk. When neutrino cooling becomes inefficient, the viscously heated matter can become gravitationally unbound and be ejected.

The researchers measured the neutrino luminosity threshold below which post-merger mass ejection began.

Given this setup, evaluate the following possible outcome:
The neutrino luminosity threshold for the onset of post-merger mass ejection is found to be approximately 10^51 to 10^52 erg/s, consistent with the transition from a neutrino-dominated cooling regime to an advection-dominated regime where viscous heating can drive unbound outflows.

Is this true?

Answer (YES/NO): YES